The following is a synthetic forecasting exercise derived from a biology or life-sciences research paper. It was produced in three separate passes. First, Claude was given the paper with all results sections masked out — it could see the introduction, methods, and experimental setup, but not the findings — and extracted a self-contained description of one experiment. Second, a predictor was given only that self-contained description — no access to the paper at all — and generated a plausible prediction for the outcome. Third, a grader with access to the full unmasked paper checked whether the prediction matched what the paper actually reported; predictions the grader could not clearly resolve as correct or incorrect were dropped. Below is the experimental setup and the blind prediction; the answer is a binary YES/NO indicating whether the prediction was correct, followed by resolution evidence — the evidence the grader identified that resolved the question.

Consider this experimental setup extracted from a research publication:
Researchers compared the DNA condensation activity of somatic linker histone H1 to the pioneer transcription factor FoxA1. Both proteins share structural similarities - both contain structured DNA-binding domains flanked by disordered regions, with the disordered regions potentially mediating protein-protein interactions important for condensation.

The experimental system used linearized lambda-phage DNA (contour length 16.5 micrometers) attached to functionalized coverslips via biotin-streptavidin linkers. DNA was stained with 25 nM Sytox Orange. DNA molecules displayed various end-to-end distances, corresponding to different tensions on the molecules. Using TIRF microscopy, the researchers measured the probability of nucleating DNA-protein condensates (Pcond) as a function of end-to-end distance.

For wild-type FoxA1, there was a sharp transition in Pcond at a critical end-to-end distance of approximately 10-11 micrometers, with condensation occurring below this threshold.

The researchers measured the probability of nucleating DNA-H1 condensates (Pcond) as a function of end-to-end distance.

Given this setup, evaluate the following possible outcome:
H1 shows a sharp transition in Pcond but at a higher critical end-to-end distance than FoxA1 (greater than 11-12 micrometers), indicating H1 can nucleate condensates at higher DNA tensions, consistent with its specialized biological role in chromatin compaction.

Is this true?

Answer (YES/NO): NO